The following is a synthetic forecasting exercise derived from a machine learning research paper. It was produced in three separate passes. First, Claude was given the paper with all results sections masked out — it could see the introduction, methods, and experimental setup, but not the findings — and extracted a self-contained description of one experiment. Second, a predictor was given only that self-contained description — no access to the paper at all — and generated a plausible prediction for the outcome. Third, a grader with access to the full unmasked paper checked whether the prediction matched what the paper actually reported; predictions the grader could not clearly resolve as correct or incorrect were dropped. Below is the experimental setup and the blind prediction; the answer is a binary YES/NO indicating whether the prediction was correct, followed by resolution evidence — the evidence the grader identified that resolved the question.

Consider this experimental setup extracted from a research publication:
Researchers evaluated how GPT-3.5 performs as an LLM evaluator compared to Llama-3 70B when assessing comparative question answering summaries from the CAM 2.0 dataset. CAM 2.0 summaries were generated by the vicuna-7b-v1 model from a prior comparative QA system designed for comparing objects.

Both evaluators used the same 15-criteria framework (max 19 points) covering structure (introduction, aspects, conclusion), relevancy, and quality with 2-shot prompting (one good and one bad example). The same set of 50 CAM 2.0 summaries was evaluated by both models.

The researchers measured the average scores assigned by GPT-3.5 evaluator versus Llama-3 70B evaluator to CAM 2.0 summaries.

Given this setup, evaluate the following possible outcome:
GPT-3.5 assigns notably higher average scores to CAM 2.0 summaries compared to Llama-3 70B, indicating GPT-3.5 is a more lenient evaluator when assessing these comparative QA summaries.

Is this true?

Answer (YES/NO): YES